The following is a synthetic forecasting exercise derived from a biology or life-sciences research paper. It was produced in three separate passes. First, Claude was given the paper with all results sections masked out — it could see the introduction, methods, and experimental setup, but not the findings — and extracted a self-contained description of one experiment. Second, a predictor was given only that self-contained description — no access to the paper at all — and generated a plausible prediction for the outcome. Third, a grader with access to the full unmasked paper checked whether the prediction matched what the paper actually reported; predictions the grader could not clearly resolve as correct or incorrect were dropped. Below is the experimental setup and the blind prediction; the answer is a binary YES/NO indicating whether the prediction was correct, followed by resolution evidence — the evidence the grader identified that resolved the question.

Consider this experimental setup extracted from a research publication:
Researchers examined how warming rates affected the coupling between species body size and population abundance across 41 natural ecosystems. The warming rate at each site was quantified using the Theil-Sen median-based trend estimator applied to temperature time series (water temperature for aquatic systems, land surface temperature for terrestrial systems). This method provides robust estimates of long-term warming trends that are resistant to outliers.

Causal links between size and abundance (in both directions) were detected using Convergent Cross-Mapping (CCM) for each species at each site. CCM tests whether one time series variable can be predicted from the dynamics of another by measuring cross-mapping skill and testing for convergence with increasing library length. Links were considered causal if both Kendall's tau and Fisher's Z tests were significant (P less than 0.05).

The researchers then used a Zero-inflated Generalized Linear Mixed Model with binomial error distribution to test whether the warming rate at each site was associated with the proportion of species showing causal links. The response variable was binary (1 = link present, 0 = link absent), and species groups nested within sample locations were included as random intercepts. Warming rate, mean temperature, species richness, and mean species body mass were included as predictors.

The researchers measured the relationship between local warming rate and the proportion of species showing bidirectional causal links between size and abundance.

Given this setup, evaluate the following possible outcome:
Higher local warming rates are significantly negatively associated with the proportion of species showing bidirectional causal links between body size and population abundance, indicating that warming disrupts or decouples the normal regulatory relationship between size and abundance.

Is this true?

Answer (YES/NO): YES